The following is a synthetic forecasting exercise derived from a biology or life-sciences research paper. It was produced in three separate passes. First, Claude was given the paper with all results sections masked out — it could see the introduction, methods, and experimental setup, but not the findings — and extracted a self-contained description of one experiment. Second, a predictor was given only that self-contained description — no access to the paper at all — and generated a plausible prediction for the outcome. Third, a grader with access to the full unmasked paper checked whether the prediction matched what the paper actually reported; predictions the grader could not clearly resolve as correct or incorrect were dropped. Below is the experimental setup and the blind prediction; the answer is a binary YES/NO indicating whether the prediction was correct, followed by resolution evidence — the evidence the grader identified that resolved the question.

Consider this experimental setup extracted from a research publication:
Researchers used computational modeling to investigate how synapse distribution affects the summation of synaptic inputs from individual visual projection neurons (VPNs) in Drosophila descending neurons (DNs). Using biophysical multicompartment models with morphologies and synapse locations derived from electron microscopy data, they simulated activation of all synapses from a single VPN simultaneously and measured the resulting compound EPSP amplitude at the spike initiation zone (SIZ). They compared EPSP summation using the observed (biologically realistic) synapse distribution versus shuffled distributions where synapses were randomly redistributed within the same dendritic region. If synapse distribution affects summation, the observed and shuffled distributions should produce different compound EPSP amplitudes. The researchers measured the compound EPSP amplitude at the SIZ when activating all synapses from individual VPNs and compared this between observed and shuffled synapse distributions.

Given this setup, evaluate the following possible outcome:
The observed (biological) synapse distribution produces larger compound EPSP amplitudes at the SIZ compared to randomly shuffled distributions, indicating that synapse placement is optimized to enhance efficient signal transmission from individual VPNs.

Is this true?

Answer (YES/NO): NO